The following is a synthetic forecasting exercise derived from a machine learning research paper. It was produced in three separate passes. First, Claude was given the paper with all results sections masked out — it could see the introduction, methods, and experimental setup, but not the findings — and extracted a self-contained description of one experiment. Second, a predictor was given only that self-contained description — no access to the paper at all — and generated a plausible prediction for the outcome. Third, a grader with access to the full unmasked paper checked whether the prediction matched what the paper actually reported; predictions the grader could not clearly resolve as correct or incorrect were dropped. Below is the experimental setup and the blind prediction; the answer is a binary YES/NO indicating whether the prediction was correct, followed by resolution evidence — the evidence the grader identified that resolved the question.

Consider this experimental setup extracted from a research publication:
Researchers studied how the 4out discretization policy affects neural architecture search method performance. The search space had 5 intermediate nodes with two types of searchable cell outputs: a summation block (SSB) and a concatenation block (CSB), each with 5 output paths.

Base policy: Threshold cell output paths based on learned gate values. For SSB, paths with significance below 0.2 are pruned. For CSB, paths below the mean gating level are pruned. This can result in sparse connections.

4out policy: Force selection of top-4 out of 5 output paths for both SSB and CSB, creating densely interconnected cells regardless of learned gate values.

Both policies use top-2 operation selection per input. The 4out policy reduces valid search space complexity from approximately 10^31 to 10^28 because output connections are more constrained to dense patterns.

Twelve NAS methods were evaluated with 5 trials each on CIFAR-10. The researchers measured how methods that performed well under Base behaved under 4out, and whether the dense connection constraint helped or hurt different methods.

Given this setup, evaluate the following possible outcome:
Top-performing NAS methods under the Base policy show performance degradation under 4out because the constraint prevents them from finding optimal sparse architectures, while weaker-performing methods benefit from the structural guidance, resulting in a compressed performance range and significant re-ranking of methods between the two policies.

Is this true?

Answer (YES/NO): NO